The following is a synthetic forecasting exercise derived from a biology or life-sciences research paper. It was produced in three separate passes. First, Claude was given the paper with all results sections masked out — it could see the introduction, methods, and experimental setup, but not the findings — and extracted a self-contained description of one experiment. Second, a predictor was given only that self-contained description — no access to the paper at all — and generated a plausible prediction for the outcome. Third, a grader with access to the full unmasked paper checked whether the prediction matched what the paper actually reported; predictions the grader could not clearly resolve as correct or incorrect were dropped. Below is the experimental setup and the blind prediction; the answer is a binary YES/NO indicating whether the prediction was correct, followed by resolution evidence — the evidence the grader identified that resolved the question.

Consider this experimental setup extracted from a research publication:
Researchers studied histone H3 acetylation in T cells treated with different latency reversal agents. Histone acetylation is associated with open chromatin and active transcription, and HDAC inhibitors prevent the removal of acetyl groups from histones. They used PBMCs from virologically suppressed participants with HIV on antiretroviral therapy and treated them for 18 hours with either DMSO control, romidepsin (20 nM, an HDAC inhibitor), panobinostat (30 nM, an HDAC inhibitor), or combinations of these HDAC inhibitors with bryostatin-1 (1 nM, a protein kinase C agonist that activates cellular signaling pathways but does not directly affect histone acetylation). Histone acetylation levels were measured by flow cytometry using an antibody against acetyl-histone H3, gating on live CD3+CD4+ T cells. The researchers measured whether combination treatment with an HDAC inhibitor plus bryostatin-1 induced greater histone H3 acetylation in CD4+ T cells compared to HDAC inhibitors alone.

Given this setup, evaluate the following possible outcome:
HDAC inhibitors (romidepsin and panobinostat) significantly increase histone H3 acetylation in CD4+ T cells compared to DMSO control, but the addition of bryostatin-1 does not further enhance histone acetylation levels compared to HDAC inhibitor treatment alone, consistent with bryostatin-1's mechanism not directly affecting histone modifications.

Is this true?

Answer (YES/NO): NO